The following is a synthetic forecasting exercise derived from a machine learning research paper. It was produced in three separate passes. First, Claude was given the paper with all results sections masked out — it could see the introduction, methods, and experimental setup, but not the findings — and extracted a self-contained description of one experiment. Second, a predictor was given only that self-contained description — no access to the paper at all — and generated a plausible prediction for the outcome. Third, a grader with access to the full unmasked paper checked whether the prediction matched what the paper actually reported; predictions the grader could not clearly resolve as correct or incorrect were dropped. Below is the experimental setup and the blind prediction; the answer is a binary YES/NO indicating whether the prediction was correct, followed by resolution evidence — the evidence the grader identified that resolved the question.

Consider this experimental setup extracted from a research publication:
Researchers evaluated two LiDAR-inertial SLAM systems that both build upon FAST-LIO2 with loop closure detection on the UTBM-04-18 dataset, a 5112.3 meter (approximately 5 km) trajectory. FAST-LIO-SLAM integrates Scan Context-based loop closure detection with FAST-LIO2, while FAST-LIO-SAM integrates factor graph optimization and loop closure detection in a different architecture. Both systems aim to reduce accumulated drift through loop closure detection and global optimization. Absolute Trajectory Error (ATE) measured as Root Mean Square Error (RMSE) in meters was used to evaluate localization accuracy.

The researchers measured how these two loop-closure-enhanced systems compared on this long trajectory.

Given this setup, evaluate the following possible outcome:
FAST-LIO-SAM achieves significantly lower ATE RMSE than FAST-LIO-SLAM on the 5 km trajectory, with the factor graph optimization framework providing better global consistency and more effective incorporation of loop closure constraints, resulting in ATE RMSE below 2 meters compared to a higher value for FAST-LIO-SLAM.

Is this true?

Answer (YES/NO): NO